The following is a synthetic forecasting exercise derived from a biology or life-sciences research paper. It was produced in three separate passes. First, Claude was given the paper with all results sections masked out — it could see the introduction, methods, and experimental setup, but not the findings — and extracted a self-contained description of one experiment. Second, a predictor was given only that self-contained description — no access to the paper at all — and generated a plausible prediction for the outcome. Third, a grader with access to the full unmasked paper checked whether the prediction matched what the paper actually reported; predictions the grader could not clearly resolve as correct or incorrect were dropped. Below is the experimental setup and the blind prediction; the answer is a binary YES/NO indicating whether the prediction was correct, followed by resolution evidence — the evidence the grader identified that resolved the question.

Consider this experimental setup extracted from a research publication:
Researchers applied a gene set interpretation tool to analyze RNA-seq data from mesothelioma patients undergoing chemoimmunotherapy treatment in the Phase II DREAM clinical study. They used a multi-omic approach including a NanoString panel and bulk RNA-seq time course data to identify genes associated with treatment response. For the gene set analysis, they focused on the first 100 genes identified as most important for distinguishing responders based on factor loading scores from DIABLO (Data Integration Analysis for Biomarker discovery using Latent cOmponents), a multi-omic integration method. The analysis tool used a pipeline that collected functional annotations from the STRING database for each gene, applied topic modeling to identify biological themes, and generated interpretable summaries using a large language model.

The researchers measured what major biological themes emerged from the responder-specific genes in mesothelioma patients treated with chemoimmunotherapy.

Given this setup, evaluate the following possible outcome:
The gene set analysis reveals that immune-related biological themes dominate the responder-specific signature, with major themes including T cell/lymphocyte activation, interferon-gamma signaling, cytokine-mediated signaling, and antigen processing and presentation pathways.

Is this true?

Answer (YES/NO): NO